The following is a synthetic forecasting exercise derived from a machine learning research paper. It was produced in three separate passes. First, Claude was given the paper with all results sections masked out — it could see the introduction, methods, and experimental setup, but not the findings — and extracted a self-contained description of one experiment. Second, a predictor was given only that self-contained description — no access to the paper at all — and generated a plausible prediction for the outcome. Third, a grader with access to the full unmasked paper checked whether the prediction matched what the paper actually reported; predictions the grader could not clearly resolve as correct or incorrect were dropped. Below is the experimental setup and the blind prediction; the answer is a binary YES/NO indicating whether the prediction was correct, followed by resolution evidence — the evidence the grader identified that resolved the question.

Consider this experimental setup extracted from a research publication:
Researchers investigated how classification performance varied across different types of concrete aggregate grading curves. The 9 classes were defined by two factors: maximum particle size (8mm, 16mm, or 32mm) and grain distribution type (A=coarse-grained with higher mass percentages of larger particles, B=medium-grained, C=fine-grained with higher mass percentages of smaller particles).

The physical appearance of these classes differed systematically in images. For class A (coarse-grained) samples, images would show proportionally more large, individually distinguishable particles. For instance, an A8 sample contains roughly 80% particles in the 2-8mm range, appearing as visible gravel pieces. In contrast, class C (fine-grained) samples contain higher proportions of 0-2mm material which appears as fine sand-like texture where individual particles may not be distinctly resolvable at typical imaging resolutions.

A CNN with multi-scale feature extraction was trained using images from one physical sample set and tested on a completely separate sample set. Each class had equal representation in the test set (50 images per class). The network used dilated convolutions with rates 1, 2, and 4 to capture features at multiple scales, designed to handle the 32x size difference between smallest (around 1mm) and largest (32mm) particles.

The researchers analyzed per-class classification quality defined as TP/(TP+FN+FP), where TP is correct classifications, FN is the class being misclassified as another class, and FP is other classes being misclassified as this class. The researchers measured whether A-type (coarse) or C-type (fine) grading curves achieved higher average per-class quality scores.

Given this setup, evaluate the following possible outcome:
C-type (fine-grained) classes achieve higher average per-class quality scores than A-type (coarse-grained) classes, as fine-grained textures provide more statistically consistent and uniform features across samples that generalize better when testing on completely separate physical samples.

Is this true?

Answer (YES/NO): NO